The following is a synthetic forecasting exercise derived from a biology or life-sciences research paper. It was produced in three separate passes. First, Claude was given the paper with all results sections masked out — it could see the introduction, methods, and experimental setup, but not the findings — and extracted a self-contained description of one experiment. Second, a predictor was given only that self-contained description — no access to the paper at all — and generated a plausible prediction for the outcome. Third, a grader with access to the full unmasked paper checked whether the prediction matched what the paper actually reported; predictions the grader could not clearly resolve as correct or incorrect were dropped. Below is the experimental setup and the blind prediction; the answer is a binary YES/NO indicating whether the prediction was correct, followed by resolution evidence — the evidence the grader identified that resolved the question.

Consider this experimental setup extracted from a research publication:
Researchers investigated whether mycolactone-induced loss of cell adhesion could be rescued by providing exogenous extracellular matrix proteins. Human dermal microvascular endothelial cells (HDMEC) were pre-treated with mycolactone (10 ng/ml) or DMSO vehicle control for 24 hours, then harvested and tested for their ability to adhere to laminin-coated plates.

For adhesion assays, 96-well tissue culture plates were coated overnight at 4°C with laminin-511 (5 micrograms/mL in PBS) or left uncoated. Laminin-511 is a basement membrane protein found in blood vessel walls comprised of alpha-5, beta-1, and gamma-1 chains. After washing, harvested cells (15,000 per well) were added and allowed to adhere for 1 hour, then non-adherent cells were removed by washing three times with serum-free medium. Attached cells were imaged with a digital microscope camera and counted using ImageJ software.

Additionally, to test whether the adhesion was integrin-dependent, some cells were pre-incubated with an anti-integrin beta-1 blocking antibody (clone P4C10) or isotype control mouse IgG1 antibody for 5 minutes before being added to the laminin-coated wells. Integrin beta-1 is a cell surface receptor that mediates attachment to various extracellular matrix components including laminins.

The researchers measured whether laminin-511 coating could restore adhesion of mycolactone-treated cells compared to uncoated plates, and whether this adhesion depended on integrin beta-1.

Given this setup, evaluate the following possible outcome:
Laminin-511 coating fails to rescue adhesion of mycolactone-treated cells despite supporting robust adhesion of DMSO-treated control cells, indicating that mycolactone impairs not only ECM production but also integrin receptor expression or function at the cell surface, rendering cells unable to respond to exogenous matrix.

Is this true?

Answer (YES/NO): NO